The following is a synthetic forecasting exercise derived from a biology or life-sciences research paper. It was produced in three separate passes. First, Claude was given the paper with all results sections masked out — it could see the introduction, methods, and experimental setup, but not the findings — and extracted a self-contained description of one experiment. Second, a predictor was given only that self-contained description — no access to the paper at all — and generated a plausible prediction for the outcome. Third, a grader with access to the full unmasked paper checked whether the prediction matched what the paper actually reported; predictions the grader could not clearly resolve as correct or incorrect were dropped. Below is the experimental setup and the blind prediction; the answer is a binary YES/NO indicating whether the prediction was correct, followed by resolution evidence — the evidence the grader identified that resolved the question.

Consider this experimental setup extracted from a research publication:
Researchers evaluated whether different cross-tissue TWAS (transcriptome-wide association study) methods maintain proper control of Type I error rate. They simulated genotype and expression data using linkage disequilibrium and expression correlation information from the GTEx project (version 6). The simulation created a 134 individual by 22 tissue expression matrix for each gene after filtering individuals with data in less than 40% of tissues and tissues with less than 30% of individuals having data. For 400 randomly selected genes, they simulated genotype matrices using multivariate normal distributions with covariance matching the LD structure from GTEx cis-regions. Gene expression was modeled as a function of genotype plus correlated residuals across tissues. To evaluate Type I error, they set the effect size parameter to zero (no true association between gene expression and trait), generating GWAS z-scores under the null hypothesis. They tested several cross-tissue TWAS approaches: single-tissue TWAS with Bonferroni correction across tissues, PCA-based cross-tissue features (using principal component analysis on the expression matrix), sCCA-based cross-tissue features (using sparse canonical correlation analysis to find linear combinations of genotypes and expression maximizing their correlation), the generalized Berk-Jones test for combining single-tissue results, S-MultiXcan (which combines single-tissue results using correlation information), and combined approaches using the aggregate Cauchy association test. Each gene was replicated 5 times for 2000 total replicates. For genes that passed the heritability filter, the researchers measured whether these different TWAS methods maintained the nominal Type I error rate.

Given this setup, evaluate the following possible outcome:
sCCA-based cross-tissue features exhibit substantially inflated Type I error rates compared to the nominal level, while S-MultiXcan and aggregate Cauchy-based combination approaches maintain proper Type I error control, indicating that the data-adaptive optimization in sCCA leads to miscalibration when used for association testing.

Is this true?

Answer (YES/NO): NO